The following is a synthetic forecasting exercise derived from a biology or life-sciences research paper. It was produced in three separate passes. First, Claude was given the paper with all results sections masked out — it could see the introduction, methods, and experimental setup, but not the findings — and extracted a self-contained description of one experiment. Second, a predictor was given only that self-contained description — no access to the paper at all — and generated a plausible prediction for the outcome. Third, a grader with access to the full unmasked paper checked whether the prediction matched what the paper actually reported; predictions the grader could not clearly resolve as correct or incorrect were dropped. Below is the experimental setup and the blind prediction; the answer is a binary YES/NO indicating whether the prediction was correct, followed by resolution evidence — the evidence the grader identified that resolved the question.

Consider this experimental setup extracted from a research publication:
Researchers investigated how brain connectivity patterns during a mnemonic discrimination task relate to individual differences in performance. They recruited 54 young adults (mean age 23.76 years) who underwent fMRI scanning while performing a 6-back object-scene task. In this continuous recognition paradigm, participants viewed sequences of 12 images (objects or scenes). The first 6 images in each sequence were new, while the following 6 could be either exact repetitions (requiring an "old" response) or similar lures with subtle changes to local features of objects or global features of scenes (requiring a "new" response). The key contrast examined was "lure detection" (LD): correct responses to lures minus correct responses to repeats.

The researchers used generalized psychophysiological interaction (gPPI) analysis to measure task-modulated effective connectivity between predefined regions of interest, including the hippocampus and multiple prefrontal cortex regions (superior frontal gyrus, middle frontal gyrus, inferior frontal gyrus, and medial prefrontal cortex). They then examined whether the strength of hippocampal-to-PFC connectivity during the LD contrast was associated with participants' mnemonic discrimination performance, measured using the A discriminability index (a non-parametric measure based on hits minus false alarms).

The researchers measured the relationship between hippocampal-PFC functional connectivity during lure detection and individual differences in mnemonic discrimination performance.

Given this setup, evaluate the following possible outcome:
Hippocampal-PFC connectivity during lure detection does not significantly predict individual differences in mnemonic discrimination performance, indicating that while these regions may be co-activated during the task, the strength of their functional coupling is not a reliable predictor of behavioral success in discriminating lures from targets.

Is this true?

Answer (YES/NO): NO